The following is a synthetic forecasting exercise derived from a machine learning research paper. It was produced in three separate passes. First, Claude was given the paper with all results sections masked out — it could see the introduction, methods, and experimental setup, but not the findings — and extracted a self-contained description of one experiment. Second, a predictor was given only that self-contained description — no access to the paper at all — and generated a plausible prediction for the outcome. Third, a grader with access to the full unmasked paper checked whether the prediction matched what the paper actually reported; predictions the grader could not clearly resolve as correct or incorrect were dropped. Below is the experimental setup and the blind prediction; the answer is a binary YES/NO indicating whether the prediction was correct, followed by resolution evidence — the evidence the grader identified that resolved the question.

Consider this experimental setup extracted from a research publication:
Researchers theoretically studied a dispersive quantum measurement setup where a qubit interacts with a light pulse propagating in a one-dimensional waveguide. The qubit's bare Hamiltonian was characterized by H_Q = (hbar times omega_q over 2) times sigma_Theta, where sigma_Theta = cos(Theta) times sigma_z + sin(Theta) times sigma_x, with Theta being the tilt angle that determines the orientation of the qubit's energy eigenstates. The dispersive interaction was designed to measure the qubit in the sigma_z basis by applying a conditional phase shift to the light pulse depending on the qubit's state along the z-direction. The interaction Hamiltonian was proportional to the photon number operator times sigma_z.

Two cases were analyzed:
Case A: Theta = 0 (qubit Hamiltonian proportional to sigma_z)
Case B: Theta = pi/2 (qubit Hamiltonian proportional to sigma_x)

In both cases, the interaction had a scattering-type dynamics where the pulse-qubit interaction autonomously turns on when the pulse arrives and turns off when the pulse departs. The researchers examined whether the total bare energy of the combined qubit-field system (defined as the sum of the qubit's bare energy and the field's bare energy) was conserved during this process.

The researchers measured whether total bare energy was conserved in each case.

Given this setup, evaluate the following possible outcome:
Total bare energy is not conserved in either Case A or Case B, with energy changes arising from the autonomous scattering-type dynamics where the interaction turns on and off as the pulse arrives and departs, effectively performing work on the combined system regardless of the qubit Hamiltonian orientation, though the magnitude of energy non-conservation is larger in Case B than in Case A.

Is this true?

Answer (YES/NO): NO